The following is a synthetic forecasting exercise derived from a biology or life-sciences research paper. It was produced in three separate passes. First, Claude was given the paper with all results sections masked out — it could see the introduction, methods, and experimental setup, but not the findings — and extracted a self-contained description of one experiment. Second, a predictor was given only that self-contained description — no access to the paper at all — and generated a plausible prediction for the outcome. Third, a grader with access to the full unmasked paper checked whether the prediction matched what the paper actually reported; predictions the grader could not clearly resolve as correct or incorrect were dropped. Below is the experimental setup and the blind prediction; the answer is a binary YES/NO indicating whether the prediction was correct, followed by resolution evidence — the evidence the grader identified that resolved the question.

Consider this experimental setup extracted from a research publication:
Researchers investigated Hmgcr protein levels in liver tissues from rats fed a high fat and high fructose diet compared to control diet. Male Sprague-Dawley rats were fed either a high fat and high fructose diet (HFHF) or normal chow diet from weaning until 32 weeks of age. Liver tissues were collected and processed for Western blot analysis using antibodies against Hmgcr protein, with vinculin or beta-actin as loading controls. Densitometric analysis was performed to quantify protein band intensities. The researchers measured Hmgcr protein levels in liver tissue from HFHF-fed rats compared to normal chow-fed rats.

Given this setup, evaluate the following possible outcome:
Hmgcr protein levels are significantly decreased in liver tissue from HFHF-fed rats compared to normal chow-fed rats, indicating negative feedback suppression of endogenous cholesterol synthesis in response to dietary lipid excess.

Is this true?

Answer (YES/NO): NO